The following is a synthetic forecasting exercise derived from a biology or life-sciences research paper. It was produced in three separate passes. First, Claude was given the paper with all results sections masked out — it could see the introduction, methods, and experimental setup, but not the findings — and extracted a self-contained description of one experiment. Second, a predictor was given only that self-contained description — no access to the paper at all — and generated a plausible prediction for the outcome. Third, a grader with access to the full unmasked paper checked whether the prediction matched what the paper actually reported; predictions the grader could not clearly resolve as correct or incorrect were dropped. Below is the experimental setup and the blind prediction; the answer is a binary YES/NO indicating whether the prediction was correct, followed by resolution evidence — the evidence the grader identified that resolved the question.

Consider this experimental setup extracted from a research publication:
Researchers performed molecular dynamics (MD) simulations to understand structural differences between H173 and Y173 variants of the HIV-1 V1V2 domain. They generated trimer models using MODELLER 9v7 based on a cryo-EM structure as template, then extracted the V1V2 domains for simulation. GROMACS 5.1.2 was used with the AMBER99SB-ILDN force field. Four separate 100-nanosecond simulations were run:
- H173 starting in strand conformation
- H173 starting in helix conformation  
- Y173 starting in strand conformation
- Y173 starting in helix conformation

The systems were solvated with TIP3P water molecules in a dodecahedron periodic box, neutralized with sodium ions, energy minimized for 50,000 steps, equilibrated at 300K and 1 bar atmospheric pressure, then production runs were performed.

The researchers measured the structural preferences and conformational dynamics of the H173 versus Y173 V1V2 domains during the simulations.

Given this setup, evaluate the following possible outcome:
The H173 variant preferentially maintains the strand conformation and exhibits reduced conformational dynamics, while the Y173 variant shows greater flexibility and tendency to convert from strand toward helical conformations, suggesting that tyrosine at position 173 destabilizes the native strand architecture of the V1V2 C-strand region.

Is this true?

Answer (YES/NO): NO